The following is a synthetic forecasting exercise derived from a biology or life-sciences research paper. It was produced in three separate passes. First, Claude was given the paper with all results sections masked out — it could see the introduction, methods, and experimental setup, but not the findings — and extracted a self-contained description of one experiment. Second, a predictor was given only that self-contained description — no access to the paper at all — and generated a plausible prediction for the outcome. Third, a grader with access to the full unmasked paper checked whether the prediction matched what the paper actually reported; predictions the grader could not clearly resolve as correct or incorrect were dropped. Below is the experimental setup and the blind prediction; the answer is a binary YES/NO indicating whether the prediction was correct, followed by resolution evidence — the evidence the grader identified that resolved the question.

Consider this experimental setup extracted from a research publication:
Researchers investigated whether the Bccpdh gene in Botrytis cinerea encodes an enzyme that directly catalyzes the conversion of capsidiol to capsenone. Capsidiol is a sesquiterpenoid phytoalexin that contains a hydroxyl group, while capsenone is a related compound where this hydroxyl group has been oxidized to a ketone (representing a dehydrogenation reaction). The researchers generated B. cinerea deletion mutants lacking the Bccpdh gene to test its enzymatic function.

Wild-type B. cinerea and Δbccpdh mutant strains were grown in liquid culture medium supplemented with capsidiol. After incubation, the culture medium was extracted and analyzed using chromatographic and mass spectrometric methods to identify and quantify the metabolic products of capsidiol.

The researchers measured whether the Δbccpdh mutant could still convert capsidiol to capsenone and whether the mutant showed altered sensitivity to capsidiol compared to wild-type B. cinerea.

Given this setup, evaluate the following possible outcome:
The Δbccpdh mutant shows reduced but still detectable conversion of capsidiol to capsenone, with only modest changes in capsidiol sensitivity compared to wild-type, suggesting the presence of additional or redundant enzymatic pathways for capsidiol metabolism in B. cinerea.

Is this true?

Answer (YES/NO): NO